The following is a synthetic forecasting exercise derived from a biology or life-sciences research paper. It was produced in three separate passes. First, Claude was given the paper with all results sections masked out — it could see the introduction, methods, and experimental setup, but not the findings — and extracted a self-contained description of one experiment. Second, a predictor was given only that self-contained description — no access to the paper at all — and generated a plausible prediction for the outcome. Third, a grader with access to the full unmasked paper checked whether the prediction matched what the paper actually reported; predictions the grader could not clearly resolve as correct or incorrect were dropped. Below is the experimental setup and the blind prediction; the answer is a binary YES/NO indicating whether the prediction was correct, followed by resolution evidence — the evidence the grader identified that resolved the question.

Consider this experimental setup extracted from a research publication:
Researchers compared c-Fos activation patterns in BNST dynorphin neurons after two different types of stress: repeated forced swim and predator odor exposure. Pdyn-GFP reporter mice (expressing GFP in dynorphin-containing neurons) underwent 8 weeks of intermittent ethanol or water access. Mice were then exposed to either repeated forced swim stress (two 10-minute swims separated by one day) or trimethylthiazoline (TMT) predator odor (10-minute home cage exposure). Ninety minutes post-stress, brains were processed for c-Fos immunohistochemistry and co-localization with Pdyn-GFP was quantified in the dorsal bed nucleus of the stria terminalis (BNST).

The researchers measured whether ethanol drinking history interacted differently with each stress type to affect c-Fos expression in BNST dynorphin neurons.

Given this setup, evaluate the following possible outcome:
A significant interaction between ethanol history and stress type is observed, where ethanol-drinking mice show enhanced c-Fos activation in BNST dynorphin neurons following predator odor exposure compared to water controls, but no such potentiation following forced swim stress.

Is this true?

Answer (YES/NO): NO